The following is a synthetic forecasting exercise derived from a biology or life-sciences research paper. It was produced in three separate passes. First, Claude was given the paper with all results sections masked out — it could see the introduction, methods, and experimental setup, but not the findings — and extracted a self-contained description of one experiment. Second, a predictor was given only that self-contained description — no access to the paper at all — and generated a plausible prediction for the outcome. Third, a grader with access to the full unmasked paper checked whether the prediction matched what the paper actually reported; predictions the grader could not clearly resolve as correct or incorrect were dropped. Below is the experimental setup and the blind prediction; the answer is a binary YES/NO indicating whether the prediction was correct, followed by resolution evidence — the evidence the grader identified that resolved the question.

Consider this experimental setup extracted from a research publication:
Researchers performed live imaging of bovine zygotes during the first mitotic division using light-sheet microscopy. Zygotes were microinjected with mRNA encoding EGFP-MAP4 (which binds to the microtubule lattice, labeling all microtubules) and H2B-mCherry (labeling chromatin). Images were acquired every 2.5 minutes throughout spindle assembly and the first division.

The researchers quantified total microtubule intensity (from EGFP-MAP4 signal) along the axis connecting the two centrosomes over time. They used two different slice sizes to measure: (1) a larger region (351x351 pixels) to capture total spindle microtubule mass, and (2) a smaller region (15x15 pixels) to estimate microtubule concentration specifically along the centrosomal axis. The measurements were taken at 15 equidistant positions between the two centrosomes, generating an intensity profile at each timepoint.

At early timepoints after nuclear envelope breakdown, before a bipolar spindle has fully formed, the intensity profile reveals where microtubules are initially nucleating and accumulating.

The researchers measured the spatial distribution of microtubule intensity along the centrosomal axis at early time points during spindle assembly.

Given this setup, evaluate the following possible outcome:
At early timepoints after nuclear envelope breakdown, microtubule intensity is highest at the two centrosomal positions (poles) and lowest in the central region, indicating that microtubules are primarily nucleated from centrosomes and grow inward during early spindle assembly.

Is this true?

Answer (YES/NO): NO